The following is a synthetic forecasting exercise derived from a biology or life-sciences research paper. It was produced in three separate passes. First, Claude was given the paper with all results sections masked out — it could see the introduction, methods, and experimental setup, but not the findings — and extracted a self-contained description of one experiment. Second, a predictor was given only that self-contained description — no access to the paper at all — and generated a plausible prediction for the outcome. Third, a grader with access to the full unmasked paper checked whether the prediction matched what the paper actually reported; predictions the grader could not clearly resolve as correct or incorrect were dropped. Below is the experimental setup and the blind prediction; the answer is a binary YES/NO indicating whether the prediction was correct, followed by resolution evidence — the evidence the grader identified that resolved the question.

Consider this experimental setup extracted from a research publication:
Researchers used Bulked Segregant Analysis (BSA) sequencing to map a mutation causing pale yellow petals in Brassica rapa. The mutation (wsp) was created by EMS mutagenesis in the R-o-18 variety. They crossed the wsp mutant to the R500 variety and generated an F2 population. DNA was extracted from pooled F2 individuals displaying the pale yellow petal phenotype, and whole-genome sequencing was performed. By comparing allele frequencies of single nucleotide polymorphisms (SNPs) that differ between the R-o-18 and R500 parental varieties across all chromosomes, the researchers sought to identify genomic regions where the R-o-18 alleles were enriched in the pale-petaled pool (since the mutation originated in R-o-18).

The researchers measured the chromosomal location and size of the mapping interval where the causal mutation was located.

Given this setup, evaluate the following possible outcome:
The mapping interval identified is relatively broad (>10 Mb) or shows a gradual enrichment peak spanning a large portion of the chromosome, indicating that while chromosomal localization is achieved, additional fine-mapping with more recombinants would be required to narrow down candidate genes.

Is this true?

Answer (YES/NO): NO